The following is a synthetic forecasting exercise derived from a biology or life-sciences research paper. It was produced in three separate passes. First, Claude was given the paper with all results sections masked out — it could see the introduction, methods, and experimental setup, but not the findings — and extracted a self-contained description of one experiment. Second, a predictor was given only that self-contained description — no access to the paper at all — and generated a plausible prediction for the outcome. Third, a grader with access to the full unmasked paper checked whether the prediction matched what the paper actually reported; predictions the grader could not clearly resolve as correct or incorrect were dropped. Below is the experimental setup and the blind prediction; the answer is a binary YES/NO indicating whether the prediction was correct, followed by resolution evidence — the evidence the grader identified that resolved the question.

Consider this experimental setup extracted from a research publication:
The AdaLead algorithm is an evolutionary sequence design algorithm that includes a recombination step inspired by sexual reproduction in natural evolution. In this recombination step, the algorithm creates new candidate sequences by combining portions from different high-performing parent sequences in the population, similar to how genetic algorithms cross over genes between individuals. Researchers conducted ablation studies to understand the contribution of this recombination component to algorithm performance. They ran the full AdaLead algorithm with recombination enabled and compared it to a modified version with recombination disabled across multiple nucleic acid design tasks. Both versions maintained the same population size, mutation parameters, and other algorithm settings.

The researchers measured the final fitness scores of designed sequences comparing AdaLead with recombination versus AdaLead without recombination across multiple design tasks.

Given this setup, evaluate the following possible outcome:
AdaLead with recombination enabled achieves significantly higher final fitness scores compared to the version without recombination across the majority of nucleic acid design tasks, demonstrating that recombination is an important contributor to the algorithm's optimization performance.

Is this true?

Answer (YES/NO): NO